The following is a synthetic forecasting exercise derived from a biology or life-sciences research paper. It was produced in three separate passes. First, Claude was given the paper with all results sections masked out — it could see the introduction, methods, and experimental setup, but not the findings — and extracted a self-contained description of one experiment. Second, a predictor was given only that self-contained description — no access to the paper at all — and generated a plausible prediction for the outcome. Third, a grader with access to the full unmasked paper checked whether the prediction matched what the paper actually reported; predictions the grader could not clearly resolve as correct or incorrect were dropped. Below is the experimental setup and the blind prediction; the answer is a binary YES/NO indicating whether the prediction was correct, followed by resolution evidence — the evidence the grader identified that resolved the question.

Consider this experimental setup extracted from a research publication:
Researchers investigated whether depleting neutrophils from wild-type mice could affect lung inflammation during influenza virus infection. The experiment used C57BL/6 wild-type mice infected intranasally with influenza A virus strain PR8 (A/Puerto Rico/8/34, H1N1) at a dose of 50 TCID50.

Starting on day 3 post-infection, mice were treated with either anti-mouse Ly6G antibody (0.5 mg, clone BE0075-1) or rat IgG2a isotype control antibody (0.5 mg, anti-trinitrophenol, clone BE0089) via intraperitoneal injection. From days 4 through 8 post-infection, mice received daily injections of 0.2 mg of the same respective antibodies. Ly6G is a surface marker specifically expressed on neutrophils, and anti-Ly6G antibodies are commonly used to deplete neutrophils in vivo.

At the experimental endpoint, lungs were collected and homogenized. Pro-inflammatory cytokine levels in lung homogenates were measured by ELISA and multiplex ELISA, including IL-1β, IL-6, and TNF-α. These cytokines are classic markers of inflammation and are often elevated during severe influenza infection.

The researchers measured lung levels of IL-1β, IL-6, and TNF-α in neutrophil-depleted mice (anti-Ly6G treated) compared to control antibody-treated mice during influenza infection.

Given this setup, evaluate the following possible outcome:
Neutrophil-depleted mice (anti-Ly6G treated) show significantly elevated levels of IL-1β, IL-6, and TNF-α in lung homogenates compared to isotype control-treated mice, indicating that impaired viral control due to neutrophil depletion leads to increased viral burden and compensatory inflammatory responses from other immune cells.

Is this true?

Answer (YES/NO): NO